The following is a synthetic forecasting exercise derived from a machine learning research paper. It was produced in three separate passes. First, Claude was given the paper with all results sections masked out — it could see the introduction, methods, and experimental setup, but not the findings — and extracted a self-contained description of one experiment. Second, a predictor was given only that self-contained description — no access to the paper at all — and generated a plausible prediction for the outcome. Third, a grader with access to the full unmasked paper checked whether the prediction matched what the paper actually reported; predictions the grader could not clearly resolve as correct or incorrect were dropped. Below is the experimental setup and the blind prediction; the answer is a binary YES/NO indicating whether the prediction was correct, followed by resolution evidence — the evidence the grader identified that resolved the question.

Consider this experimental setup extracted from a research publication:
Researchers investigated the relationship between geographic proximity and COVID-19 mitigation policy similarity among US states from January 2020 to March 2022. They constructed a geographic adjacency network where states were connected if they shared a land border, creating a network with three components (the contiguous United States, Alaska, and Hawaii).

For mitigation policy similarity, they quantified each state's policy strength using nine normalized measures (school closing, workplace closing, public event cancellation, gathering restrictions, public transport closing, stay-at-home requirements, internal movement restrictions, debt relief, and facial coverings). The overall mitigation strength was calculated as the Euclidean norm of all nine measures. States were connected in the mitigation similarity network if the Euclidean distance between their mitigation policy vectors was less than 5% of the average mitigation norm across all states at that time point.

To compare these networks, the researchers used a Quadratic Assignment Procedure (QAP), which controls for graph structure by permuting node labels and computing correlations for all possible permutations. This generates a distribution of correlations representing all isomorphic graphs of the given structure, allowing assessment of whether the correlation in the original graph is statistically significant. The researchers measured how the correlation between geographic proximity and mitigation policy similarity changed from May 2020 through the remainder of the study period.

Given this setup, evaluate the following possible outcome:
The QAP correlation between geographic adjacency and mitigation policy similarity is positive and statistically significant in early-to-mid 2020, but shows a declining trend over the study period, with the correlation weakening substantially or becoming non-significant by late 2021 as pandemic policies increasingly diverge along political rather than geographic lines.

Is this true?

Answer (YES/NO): NO